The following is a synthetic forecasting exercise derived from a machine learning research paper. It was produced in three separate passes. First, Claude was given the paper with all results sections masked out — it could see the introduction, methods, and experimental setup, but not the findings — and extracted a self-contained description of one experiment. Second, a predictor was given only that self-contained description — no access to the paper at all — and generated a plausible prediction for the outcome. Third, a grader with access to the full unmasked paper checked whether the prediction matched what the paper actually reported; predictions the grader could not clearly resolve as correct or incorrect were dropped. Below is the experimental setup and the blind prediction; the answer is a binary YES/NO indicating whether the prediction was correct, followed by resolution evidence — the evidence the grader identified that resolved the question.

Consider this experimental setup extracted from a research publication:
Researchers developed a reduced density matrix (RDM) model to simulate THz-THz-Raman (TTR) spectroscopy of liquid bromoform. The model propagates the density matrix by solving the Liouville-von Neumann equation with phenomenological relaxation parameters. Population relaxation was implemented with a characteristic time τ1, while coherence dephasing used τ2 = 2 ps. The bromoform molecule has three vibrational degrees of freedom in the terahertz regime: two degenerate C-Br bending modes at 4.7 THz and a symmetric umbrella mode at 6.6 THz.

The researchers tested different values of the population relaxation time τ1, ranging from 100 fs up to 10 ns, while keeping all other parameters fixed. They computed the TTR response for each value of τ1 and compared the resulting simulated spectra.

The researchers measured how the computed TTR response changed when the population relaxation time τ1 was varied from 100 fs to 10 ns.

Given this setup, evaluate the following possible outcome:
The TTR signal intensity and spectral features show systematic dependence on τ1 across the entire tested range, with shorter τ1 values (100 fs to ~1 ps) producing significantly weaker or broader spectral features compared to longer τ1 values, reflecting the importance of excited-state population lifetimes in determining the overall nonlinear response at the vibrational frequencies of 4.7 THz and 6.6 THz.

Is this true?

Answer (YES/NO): NO